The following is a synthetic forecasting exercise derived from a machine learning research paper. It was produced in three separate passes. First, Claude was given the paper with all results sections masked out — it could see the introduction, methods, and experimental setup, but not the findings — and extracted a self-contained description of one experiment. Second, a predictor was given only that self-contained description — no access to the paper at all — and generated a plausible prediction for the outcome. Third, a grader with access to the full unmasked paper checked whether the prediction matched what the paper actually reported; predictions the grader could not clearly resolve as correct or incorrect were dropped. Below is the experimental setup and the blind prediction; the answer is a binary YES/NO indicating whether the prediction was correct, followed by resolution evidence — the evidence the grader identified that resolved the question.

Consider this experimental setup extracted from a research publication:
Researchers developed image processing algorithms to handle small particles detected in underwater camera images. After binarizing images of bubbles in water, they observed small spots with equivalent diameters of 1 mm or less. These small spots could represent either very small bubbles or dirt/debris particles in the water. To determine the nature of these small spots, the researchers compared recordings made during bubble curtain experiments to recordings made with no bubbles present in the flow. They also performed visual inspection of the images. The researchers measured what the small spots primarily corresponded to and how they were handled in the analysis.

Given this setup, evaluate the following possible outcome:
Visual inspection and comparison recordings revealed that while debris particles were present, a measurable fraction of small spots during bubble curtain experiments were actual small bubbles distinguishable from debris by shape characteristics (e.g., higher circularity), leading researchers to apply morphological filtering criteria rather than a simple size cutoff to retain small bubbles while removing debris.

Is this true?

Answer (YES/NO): NO